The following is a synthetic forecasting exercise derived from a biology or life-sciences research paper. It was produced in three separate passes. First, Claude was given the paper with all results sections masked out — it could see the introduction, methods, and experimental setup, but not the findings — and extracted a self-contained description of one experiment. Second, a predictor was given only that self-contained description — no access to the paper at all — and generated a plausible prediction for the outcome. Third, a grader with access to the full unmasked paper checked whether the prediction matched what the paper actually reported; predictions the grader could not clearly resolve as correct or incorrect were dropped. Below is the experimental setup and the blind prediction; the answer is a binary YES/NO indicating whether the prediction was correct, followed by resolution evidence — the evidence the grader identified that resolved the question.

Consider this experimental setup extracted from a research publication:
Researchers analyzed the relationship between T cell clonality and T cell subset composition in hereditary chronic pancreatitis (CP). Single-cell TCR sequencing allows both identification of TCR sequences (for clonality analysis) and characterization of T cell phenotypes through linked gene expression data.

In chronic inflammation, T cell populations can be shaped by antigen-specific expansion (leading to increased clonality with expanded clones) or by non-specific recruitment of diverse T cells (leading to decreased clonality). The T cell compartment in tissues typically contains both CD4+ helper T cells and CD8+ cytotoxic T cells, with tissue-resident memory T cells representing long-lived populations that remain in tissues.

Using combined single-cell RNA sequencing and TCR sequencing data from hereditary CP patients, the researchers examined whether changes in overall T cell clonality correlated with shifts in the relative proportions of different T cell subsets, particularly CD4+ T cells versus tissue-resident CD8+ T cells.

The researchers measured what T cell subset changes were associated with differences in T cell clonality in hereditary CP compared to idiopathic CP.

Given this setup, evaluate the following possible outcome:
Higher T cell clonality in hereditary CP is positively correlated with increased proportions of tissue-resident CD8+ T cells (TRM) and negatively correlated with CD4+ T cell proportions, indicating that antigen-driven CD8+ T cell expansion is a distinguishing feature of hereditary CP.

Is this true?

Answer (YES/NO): NO